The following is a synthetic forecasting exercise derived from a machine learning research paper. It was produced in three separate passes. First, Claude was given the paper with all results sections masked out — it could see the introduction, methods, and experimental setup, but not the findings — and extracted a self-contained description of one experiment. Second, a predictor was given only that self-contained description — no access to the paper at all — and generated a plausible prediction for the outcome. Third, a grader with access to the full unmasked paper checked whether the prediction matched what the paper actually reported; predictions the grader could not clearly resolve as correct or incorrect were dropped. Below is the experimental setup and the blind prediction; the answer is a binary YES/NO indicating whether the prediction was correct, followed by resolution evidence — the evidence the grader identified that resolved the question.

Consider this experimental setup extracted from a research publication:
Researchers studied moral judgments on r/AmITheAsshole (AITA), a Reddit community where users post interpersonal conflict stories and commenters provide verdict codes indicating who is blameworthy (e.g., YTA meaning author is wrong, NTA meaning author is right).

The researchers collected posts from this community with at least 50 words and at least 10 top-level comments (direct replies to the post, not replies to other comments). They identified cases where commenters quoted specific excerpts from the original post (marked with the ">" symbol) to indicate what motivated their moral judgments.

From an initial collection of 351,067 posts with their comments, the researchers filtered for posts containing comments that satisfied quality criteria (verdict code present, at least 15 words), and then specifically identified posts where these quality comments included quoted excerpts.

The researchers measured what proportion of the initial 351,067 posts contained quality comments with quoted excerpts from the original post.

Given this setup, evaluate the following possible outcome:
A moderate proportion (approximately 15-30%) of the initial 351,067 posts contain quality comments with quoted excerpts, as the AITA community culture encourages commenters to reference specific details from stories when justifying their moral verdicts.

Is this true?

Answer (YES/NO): NO